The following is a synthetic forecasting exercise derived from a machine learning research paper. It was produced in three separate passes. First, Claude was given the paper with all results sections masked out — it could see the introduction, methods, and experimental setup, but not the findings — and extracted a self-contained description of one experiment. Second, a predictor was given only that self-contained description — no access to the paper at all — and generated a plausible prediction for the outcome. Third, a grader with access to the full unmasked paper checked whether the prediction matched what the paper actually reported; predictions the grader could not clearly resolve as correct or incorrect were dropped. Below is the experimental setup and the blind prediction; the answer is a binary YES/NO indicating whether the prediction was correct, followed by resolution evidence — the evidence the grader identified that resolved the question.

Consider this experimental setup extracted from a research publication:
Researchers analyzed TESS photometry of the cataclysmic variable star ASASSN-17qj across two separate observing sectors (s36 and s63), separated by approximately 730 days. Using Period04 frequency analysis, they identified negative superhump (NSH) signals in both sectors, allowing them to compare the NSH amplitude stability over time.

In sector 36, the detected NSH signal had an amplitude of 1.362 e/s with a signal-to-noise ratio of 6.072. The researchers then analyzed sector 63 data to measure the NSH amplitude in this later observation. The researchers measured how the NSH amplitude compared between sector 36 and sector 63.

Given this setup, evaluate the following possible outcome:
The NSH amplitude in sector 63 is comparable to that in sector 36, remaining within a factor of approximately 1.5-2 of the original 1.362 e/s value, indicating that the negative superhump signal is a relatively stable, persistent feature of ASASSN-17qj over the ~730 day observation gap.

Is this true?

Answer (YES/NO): NO